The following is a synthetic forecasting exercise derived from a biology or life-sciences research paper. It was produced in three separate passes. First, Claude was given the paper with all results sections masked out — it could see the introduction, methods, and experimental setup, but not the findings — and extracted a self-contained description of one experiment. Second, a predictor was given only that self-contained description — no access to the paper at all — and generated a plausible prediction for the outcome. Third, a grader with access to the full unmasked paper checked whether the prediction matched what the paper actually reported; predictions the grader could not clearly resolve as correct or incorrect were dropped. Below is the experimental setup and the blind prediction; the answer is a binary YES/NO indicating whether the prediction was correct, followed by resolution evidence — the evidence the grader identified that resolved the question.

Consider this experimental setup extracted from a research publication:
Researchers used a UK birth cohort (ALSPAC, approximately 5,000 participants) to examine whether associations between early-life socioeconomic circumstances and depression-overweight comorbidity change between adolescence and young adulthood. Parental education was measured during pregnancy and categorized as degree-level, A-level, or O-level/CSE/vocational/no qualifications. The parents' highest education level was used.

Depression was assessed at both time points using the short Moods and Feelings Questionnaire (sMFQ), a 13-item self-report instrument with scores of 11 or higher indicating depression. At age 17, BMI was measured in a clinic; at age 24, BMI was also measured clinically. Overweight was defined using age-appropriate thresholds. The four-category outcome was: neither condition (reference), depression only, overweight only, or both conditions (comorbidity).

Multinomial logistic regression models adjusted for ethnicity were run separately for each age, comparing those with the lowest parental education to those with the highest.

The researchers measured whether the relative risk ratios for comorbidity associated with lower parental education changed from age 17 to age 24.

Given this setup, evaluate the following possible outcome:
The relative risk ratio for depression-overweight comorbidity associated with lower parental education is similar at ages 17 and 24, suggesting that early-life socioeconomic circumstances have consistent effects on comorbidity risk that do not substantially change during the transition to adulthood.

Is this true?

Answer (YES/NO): YES